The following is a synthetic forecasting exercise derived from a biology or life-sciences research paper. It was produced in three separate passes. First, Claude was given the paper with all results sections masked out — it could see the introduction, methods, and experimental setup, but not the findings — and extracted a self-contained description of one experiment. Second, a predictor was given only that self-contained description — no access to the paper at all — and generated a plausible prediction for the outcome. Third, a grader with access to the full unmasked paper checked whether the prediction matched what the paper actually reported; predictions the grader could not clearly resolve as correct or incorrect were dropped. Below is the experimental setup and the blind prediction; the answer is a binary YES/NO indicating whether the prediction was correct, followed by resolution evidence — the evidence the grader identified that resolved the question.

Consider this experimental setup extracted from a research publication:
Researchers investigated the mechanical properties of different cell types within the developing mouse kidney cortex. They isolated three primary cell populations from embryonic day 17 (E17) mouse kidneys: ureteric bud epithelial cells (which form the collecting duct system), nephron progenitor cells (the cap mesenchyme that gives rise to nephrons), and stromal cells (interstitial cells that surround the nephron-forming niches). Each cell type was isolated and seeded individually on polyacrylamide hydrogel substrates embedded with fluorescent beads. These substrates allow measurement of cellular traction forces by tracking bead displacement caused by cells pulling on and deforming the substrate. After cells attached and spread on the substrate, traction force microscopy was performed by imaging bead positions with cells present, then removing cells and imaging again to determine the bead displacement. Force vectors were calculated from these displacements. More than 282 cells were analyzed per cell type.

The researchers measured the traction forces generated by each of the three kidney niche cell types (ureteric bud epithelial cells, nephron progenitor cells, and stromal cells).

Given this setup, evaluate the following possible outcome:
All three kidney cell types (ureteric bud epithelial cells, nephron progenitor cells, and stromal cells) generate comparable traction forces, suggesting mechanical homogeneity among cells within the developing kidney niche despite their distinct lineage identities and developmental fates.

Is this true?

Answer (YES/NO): NO